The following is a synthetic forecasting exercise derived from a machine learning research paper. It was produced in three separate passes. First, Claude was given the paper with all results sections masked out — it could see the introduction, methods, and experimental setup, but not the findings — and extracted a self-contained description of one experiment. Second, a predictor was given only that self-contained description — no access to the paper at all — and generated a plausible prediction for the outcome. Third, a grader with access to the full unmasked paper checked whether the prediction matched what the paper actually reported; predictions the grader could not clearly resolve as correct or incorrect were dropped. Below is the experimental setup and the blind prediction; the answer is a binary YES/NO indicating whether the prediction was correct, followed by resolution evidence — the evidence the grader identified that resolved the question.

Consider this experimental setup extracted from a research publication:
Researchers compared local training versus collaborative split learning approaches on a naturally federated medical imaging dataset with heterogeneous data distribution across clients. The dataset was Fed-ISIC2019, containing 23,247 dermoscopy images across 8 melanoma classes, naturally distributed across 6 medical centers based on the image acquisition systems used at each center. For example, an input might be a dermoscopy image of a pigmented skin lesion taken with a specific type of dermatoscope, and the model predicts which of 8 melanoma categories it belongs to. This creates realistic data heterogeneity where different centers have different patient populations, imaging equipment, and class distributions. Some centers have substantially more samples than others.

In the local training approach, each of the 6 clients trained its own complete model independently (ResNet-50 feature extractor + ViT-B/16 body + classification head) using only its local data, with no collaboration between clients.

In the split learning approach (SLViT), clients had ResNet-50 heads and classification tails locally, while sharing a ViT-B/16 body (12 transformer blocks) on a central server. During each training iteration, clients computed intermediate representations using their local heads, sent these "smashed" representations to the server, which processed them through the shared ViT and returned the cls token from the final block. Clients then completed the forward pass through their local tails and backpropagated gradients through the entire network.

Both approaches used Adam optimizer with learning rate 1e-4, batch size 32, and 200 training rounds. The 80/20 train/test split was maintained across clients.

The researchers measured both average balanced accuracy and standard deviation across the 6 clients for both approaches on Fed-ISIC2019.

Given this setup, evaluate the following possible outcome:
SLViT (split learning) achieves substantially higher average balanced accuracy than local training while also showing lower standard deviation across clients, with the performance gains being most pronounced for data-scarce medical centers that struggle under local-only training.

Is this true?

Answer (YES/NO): NO